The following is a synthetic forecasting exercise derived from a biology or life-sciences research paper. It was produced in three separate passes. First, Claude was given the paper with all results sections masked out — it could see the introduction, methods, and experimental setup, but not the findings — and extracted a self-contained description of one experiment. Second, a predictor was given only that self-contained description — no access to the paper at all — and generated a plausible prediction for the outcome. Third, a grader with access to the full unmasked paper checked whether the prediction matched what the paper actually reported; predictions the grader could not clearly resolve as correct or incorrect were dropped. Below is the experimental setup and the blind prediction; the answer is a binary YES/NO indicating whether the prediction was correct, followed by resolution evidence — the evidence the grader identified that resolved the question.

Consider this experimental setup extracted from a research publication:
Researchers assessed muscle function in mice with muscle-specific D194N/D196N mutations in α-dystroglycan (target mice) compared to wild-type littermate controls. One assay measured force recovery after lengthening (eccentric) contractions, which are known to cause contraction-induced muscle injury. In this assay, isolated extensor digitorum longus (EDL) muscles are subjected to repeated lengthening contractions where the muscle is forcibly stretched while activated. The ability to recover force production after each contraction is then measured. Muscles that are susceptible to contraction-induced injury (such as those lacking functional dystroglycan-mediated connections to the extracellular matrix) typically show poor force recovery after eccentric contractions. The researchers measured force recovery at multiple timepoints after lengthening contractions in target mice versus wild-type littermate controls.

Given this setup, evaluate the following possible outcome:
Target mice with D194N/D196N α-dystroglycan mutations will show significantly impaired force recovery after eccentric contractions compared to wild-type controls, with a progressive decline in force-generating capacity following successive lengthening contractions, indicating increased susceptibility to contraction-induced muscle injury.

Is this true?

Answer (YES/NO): YES